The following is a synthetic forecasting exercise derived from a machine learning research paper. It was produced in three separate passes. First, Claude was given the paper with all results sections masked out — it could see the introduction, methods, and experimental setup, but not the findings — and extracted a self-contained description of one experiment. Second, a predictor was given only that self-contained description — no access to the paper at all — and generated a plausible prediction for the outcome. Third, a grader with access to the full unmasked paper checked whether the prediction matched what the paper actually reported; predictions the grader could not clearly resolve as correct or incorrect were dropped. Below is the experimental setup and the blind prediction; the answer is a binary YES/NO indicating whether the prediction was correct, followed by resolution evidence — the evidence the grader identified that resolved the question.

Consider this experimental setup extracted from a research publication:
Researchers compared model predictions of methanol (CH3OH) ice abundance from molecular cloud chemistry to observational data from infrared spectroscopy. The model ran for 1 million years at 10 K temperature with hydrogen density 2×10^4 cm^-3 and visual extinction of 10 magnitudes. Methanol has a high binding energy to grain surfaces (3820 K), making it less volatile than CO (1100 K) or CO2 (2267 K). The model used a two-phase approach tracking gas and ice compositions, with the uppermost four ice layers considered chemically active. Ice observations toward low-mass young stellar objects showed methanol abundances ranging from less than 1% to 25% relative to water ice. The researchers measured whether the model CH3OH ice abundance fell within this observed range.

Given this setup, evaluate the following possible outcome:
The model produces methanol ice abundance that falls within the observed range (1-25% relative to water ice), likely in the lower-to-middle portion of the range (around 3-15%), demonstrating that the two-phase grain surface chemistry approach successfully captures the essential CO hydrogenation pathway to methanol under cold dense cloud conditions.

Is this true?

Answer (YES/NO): YES